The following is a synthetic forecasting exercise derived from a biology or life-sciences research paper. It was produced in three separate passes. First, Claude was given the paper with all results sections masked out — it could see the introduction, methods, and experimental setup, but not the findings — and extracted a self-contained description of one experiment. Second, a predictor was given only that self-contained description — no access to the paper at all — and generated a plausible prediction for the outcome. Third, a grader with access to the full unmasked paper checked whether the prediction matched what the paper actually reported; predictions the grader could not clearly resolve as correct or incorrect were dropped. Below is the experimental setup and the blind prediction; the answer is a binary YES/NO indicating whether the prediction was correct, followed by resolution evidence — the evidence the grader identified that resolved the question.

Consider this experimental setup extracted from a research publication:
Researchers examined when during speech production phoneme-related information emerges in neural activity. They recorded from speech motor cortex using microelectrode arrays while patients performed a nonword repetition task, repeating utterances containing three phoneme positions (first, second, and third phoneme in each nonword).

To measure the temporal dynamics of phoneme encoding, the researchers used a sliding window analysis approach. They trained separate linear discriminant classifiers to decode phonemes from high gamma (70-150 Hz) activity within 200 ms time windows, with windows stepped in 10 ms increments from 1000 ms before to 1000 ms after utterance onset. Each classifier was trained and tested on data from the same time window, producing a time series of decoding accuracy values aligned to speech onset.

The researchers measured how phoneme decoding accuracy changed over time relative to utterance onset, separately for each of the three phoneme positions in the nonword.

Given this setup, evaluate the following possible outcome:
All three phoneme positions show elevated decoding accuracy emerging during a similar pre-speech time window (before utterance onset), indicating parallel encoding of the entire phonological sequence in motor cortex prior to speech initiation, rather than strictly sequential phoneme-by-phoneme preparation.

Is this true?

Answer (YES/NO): NO